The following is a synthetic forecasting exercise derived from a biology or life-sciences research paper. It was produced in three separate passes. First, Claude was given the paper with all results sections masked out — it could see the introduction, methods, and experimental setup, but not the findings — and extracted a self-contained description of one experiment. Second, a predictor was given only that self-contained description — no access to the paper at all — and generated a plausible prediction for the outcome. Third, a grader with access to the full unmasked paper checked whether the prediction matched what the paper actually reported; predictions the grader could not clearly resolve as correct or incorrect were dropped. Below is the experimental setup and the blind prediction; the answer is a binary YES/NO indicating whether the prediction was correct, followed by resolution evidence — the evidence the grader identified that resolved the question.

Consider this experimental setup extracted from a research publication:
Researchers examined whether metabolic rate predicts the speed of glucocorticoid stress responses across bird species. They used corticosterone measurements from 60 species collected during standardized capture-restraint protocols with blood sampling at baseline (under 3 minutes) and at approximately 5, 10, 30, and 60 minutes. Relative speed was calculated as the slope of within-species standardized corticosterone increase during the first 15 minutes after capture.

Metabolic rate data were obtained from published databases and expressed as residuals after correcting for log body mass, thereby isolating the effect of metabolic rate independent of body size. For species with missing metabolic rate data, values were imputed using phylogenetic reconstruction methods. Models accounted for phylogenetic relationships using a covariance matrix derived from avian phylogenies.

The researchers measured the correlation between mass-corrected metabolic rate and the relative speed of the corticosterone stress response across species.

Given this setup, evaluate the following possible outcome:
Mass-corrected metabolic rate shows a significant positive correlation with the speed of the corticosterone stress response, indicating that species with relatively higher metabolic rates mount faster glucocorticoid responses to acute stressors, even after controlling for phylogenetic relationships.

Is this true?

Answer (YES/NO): NO